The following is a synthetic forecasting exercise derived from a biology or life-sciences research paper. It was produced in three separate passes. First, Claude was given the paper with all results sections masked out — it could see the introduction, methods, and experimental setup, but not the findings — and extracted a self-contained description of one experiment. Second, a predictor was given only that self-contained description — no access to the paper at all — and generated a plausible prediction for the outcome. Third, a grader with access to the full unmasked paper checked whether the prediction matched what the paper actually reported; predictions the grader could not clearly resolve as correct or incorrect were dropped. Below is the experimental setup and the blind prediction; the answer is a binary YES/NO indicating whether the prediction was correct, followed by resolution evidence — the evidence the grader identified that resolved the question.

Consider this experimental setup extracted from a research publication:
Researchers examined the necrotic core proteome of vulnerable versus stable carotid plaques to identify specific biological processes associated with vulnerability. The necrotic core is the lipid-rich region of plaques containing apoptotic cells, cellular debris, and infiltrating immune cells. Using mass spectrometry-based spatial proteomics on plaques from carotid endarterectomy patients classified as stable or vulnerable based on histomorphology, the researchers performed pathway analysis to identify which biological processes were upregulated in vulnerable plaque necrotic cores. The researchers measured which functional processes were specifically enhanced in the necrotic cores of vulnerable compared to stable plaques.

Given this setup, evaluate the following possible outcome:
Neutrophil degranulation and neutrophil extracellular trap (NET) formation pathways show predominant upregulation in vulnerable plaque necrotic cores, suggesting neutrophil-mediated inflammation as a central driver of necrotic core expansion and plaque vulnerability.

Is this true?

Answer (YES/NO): NO